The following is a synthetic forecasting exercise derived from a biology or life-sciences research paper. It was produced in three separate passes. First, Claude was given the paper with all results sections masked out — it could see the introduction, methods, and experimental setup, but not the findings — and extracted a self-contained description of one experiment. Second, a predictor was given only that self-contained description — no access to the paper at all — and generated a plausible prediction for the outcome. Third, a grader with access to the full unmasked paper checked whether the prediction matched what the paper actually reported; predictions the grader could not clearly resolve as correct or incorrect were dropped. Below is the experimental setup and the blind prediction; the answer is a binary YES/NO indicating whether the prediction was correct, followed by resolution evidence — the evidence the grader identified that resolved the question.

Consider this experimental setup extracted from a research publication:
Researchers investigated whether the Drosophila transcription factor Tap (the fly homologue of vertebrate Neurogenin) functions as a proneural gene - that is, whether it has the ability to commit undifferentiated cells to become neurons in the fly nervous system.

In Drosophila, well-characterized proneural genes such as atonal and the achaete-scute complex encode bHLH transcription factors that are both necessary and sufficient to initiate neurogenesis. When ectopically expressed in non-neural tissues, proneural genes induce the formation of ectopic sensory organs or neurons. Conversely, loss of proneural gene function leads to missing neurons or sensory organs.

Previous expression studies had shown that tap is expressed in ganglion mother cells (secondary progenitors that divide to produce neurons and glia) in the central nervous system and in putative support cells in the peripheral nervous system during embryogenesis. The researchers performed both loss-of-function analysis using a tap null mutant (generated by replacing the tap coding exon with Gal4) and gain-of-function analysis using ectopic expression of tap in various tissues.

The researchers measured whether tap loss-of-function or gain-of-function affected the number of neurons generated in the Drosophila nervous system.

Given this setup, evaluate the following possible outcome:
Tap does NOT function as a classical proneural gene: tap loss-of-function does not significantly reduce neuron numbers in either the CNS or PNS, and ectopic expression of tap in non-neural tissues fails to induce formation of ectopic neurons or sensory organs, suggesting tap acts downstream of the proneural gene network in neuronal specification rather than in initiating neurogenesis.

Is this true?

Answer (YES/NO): YES